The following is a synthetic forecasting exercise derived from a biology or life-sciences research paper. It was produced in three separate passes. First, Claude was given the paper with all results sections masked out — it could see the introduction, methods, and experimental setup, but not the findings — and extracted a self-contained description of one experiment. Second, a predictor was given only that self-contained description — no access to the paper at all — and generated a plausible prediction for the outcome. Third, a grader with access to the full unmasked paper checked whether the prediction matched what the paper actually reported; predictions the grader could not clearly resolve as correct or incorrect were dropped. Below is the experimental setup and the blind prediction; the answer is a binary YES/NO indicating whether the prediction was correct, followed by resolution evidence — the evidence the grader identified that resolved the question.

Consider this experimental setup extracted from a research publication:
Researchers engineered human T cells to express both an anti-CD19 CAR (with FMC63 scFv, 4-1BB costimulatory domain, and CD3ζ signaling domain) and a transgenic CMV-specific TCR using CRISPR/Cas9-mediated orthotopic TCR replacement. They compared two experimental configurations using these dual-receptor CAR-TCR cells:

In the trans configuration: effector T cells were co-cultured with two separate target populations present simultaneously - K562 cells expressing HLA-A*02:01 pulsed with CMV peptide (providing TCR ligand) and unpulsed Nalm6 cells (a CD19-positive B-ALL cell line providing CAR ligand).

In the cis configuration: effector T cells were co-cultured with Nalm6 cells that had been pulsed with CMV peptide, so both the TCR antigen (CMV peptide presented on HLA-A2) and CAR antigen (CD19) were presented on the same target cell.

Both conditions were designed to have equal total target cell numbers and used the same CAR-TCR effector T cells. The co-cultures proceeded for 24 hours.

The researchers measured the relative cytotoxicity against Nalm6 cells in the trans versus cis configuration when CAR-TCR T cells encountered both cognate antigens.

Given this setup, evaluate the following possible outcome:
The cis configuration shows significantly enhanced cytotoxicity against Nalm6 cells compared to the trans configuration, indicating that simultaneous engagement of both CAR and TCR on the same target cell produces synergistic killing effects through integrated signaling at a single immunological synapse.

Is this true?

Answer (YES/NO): NO